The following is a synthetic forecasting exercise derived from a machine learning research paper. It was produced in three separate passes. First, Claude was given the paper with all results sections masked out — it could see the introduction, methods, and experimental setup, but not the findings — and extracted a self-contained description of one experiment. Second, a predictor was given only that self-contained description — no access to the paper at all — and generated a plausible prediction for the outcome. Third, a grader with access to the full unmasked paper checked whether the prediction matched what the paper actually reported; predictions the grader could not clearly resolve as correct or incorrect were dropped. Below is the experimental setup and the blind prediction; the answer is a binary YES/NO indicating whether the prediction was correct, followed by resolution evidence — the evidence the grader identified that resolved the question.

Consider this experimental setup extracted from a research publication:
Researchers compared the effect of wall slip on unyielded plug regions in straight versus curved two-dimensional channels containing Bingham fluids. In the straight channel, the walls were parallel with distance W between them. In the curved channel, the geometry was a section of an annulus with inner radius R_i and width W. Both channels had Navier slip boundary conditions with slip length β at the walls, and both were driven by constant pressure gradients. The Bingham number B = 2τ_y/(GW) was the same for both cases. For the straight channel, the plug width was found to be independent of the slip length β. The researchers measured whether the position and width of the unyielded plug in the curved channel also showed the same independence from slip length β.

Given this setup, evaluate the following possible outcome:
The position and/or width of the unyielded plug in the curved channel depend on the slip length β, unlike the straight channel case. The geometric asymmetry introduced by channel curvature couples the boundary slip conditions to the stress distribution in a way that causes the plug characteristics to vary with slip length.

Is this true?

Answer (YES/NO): YES